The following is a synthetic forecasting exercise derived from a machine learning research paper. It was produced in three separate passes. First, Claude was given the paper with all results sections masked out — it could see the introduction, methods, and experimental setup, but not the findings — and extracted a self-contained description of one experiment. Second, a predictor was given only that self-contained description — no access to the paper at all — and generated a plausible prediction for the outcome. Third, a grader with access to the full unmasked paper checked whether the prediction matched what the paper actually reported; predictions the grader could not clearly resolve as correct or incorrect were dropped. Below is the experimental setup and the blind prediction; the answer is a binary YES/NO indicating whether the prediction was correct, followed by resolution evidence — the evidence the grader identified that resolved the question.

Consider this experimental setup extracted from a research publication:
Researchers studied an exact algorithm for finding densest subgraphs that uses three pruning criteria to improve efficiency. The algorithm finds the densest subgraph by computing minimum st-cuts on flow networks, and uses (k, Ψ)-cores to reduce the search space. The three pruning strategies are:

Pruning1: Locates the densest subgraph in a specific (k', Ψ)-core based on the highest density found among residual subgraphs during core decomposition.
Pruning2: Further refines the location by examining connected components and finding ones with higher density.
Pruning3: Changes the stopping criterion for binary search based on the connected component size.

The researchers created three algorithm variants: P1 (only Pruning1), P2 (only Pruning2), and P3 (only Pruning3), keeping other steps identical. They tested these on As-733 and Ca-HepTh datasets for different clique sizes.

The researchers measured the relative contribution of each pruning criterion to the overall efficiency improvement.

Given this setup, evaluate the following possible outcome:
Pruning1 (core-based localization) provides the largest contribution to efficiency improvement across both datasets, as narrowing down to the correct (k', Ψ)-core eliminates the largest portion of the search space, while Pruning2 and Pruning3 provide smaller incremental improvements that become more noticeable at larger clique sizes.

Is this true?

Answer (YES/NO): NO